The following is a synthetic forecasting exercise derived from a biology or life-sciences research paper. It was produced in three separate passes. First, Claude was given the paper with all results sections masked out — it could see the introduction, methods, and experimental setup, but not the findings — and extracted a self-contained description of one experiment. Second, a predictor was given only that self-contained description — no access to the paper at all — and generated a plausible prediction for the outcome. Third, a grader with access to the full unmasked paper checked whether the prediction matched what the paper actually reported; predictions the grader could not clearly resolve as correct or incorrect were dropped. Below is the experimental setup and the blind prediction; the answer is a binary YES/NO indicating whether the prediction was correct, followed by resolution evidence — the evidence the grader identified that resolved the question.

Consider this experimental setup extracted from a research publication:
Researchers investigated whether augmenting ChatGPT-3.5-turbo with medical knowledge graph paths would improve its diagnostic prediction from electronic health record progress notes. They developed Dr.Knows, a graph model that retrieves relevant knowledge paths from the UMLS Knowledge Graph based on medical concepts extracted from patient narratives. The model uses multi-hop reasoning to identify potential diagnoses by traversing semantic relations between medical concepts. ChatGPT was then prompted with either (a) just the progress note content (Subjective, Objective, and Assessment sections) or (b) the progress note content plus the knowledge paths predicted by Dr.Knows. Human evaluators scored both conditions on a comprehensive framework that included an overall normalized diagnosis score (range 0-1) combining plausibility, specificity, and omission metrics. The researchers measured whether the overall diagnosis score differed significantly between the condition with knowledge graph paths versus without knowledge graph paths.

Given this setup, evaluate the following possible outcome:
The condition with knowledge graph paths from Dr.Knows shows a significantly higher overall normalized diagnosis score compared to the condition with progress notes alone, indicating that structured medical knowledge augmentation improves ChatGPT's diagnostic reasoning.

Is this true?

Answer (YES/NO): NO